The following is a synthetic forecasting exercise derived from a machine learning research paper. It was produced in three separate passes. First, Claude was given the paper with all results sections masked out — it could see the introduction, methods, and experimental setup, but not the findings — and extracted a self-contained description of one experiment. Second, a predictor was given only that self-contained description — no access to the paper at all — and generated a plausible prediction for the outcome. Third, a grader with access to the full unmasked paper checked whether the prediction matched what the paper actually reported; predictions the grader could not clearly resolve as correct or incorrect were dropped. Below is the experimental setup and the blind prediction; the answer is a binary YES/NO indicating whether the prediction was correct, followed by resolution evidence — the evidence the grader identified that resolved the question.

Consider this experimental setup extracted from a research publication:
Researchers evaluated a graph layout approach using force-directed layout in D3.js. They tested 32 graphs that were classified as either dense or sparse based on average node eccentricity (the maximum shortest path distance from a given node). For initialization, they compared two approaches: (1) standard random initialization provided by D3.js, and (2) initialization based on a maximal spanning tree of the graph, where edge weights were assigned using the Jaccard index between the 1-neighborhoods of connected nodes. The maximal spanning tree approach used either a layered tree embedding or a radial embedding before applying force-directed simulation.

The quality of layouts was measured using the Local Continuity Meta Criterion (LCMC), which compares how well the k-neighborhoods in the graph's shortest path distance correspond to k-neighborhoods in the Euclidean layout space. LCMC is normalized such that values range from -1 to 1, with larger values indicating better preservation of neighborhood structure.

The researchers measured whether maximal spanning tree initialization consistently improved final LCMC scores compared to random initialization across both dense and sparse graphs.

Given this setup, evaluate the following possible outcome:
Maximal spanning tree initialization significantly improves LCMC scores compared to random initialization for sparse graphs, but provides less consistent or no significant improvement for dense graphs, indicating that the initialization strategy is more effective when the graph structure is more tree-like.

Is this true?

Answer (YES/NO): YES